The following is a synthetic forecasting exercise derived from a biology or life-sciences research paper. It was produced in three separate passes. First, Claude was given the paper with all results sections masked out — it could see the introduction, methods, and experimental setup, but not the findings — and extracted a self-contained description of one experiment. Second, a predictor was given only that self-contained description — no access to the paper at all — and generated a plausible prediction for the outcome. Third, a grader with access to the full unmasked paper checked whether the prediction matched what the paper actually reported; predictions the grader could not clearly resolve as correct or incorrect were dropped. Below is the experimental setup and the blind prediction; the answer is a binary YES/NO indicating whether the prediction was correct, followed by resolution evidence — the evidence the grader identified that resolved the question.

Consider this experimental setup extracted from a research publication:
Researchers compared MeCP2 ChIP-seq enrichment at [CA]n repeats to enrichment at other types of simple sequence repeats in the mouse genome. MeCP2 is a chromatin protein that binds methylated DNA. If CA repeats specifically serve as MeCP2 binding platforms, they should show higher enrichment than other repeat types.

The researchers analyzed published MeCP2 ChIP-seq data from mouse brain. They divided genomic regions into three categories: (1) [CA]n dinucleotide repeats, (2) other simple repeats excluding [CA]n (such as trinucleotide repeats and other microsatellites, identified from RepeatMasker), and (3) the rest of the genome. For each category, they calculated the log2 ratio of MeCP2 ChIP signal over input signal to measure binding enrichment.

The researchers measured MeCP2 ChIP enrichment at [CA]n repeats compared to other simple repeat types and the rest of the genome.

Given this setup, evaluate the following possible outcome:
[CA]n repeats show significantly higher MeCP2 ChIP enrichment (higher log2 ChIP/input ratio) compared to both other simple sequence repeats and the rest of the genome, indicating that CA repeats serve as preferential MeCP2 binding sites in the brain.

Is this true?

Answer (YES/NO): NO